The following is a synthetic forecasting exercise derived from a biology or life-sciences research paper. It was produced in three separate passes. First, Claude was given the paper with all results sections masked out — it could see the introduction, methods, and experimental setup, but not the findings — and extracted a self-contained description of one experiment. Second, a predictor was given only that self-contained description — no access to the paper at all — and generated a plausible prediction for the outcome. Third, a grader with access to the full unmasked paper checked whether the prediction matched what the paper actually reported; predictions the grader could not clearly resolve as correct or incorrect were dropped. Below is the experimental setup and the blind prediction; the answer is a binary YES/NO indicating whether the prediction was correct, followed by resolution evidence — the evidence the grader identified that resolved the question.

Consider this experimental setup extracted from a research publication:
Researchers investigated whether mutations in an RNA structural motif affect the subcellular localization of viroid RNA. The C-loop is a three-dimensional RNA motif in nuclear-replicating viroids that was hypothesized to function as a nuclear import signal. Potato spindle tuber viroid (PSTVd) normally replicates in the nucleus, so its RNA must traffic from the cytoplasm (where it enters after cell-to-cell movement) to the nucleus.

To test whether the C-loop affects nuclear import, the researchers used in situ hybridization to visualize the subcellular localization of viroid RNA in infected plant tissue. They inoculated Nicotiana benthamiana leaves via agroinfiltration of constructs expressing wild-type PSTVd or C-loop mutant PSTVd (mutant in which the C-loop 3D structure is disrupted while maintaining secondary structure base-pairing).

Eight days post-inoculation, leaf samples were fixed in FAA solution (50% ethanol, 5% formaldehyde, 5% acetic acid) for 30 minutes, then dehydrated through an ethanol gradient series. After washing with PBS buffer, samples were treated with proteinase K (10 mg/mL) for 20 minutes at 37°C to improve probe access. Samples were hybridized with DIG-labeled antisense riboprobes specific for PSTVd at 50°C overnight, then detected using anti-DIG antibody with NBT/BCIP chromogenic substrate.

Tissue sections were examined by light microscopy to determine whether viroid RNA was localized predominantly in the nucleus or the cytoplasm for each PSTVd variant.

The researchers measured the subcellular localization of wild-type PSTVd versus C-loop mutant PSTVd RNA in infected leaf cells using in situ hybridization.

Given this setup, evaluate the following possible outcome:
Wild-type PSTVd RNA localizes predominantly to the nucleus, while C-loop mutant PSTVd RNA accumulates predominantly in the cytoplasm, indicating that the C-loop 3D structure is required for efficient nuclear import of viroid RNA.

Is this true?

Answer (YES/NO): NO